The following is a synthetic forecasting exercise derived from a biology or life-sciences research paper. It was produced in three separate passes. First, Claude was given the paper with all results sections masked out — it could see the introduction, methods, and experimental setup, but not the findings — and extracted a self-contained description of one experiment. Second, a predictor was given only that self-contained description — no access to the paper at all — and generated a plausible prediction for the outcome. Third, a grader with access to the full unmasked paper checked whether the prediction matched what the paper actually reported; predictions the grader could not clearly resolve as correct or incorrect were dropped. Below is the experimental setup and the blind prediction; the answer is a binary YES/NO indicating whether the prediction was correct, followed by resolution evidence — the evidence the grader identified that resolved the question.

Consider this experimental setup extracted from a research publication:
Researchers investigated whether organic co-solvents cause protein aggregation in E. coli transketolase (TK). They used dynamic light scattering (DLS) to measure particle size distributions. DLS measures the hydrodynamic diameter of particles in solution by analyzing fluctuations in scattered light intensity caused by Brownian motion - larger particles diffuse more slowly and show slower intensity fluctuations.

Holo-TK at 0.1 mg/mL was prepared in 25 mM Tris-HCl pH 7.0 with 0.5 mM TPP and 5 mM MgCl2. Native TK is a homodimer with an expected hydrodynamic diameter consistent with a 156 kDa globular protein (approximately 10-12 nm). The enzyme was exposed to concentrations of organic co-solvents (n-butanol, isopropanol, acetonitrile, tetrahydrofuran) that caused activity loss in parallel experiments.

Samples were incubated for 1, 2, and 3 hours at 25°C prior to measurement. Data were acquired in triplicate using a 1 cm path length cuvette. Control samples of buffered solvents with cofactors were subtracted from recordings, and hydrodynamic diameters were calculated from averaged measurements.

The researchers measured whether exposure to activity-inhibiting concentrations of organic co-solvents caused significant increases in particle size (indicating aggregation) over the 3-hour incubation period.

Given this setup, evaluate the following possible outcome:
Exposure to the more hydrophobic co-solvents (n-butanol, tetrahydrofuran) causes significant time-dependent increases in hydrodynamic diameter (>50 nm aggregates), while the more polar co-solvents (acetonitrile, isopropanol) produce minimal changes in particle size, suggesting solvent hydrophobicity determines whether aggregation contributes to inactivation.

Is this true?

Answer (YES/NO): NO